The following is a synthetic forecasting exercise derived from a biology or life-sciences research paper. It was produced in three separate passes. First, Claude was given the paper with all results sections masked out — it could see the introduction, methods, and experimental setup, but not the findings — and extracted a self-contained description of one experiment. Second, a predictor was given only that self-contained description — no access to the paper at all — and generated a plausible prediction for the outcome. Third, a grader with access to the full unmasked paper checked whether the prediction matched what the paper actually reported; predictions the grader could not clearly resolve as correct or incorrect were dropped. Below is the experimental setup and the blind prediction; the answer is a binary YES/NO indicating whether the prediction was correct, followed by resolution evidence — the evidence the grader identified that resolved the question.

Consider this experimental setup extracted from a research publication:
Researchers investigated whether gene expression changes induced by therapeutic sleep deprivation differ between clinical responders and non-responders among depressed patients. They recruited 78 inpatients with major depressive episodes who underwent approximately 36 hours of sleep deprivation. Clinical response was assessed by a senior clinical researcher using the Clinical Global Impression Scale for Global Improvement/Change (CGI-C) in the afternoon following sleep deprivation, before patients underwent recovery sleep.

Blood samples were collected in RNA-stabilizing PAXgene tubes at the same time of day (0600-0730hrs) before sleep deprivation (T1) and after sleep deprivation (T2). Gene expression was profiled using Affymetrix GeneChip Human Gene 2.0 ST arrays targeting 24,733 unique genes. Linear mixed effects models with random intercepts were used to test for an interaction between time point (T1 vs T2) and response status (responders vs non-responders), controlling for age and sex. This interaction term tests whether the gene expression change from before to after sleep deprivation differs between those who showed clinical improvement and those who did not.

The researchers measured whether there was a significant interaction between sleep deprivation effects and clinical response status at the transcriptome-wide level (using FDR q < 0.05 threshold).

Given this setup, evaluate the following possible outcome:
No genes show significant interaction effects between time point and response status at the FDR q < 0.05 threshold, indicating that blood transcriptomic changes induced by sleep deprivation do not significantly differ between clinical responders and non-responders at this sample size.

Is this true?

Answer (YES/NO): NO